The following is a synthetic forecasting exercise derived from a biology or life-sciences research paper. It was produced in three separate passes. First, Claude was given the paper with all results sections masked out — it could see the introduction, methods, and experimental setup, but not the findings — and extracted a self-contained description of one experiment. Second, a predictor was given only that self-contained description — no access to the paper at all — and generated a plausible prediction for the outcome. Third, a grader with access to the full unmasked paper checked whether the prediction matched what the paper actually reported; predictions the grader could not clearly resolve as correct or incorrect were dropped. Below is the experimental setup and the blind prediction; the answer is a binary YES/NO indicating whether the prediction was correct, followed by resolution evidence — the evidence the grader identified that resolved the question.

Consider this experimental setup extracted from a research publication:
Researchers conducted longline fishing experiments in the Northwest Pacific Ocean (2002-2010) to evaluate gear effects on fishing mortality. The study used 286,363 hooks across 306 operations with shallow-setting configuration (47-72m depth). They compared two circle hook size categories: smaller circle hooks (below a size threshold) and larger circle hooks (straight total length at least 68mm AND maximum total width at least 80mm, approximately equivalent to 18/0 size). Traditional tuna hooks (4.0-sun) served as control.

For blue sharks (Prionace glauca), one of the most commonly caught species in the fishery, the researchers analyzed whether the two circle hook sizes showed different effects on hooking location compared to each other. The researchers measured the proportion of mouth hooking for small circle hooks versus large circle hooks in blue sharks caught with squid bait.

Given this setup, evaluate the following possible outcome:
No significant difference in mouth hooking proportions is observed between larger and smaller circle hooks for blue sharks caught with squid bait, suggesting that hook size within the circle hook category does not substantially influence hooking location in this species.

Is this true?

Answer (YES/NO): YES